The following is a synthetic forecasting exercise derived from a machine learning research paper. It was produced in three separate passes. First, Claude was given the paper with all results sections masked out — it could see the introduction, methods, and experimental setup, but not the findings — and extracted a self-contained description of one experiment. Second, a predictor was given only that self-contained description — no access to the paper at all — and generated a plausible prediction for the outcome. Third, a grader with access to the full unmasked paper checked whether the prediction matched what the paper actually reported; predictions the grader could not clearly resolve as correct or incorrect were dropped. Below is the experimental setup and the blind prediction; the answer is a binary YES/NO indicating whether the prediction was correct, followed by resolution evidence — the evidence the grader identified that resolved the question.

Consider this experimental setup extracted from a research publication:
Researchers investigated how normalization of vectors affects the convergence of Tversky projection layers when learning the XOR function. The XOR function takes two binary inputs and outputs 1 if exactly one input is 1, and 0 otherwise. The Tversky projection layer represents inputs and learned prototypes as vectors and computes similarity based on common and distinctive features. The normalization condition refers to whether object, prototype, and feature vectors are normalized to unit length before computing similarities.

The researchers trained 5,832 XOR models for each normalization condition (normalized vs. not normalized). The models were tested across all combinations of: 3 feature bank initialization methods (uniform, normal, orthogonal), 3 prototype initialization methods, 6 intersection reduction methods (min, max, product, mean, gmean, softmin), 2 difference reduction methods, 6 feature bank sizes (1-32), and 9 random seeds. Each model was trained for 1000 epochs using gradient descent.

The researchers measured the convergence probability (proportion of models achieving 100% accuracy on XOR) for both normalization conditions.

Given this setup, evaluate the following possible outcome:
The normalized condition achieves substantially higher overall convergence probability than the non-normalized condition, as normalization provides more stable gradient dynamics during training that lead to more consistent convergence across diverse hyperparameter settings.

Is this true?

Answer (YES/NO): NO